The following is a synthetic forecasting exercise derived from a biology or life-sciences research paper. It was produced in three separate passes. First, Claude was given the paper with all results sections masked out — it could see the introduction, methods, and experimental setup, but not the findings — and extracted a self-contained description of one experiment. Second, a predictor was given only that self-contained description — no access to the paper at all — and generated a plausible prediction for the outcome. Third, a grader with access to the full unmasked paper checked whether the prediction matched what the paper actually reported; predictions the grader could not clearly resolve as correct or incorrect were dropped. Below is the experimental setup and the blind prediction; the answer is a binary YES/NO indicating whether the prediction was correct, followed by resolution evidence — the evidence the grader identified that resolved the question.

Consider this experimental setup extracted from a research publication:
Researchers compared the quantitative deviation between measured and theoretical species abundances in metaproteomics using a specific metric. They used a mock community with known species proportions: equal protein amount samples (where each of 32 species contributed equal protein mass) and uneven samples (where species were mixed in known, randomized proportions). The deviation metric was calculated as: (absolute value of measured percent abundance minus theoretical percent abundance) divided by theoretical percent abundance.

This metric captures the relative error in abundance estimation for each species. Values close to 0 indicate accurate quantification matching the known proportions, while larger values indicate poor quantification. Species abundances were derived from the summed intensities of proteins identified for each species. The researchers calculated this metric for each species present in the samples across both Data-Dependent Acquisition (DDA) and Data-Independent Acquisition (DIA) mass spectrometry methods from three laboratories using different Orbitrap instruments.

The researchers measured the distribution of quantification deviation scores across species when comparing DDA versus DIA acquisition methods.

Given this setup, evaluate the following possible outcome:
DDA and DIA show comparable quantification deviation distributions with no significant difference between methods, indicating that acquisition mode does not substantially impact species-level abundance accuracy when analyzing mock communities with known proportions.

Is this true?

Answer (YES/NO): YES